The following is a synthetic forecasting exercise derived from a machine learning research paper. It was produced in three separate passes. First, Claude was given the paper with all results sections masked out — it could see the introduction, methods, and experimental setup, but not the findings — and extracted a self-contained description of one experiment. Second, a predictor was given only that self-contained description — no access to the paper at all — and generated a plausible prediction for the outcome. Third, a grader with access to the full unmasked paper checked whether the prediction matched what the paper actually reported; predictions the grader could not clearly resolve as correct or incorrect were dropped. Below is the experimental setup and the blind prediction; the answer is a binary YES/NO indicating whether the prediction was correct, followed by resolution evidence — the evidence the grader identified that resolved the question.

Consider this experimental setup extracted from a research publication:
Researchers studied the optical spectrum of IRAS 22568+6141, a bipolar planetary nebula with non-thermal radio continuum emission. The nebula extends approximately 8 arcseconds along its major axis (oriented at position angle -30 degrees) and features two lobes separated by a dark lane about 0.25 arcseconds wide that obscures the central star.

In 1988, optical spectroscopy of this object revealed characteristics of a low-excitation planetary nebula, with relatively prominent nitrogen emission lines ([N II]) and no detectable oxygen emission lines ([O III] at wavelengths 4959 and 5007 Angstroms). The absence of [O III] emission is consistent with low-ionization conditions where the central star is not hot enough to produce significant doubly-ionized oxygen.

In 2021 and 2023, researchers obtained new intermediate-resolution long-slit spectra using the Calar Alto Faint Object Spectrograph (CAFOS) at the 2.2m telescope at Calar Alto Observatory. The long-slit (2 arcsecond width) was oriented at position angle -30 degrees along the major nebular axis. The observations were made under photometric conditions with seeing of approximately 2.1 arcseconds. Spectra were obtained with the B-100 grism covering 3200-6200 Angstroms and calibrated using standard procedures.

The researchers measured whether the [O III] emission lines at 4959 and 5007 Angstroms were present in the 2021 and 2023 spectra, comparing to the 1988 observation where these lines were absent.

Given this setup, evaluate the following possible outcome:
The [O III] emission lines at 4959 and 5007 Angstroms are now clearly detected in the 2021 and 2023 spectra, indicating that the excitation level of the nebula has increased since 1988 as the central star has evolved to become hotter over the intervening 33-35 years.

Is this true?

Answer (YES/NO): NO